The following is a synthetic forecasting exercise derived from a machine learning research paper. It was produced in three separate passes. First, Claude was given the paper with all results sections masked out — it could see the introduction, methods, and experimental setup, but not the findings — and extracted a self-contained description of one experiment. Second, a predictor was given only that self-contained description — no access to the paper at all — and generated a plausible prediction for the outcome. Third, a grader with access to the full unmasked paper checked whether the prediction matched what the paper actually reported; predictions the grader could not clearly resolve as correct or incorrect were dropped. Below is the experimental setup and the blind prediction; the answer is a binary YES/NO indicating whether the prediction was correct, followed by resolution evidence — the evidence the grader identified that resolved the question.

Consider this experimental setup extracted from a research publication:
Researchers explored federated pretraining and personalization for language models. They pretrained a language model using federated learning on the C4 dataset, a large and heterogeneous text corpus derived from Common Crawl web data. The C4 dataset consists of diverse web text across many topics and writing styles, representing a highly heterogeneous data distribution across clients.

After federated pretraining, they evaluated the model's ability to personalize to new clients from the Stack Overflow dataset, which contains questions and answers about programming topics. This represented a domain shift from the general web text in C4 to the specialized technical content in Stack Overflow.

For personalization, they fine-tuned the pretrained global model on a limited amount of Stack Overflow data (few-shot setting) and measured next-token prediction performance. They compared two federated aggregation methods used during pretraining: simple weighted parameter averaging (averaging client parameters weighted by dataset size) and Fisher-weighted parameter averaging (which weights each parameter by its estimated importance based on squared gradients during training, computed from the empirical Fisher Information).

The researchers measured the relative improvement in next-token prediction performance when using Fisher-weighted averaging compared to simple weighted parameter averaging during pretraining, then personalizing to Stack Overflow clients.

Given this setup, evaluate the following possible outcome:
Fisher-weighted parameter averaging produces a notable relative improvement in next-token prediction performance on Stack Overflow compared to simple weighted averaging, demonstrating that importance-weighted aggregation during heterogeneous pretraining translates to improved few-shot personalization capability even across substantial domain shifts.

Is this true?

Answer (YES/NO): YES